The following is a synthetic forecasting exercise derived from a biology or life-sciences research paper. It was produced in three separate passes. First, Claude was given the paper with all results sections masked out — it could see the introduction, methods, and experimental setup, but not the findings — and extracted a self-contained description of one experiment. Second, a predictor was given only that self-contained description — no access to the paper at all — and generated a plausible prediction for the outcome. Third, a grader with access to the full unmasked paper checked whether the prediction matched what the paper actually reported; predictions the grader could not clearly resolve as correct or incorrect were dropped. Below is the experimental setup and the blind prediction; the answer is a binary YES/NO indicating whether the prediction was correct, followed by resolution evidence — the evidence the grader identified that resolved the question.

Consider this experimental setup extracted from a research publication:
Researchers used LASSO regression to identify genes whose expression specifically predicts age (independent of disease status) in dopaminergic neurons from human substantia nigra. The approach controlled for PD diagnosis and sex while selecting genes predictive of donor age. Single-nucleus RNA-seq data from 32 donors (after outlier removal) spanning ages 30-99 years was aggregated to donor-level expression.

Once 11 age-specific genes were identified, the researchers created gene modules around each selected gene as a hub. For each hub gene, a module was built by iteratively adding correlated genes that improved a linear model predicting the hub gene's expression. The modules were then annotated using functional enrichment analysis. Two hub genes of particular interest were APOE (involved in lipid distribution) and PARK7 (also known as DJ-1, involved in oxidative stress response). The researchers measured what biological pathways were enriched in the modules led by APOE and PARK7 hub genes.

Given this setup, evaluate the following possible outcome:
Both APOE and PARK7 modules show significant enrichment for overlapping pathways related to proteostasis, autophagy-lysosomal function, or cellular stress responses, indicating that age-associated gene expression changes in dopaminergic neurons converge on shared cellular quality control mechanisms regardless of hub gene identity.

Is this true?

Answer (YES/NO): NO